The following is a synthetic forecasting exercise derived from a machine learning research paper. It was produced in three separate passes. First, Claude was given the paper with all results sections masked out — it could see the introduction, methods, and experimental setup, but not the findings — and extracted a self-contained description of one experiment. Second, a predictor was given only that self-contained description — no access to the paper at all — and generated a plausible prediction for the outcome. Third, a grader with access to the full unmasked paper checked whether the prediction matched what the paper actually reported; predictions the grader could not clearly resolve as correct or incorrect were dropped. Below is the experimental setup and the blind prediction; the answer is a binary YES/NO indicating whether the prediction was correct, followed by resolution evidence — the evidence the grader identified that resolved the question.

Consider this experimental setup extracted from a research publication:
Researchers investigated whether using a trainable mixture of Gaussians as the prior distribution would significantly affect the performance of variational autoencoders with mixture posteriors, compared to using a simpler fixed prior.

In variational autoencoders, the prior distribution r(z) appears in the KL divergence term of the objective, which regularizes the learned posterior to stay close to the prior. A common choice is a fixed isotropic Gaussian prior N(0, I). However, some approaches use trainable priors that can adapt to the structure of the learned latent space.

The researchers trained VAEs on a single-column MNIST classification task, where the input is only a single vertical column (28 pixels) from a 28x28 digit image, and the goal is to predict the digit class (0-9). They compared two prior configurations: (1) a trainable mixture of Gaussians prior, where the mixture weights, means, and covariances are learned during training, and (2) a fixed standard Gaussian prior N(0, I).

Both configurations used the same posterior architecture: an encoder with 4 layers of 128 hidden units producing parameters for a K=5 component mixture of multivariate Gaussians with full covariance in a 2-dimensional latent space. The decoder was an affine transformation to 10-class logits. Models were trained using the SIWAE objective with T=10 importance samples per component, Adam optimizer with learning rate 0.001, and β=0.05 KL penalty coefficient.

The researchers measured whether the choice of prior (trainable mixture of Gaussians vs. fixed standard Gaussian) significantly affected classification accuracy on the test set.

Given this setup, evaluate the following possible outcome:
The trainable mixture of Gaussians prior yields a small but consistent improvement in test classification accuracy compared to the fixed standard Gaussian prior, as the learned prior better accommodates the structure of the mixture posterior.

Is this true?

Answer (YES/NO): NO